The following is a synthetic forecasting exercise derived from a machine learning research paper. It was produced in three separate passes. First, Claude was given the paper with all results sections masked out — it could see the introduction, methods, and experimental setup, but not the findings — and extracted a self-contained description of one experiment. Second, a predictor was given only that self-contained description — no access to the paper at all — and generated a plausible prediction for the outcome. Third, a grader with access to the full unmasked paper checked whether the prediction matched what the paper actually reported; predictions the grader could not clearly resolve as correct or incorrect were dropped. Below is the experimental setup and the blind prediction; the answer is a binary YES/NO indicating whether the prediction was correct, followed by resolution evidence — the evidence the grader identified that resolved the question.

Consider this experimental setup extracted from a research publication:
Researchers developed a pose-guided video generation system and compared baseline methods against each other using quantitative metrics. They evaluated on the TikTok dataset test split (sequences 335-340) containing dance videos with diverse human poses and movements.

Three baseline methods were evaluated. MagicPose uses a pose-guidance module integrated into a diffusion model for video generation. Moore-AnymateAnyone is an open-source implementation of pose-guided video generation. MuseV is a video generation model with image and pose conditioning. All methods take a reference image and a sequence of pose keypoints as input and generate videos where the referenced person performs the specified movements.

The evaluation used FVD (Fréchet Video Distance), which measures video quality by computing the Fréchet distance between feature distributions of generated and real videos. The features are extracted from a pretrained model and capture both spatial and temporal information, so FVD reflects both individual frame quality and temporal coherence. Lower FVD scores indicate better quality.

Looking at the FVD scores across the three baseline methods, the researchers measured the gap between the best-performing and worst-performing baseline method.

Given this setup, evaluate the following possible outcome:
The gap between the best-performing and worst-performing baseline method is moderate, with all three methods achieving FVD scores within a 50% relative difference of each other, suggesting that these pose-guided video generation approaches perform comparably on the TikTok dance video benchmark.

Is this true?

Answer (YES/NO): YES